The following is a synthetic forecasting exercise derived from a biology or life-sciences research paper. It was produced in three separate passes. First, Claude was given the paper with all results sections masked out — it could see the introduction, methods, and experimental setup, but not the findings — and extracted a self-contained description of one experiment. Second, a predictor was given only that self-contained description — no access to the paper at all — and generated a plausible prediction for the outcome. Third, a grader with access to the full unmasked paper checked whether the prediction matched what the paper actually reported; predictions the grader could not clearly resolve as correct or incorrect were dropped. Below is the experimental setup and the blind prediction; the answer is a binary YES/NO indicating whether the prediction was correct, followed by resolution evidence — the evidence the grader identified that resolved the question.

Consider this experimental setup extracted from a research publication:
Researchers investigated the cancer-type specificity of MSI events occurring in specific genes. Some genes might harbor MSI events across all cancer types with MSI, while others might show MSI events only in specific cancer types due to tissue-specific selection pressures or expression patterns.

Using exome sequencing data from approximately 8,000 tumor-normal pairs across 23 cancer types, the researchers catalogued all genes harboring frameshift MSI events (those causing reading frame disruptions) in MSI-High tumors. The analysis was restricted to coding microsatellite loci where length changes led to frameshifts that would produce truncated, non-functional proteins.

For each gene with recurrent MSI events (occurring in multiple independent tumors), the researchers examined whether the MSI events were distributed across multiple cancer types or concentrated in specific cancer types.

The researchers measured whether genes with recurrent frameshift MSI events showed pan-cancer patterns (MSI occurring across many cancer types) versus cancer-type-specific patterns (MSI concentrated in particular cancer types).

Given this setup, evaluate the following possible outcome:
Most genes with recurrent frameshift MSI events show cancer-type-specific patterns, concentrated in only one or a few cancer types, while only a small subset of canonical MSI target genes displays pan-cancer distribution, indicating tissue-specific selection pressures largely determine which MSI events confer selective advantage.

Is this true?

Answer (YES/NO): YES